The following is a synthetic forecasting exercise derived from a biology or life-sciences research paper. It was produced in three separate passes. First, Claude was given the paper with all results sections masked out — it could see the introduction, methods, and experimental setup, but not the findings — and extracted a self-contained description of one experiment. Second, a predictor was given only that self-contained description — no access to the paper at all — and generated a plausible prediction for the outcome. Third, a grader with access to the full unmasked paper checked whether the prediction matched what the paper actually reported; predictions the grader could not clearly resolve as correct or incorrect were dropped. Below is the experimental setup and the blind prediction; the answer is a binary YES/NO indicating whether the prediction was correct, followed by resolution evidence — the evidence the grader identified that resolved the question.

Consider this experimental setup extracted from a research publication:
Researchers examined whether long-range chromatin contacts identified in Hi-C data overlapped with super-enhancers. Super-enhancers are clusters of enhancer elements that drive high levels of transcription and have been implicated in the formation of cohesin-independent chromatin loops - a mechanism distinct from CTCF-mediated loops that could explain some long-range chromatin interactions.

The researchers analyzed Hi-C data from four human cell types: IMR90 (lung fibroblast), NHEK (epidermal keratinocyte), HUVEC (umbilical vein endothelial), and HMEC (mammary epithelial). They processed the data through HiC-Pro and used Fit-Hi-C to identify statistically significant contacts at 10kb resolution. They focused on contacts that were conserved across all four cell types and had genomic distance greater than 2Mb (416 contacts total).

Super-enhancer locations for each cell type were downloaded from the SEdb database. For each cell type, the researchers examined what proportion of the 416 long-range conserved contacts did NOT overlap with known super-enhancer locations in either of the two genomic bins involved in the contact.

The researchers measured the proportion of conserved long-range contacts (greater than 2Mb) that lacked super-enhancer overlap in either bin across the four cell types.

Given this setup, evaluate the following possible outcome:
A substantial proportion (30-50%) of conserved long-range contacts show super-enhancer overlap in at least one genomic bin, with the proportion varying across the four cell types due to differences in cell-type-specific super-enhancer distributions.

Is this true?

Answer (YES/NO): NO